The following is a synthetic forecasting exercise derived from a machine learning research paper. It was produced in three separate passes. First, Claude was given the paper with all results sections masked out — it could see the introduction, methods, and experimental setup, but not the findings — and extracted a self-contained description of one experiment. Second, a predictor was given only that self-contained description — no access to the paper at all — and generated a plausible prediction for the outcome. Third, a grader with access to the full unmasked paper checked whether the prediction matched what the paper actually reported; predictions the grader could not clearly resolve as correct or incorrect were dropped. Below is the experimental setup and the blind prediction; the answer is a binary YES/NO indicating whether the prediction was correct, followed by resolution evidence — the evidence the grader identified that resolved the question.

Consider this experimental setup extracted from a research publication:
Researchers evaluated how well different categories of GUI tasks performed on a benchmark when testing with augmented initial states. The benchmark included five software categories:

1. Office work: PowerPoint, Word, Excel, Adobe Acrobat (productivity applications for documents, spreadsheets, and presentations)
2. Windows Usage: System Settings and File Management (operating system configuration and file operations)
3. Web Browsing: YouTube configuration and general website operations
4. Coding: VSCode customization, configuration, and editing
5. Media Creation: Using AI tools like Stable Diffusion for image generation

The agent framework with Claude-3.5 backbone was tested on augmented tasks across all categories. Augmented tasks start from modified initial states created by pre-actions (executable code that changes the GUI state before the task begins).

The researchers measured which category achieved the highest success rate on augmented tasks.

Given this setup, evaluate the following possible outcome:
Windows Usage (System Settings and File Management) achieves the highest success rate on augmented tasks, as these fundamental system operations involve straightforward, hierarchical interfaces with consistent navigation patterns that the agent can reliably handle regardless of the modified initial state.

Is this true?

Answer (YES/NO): NO